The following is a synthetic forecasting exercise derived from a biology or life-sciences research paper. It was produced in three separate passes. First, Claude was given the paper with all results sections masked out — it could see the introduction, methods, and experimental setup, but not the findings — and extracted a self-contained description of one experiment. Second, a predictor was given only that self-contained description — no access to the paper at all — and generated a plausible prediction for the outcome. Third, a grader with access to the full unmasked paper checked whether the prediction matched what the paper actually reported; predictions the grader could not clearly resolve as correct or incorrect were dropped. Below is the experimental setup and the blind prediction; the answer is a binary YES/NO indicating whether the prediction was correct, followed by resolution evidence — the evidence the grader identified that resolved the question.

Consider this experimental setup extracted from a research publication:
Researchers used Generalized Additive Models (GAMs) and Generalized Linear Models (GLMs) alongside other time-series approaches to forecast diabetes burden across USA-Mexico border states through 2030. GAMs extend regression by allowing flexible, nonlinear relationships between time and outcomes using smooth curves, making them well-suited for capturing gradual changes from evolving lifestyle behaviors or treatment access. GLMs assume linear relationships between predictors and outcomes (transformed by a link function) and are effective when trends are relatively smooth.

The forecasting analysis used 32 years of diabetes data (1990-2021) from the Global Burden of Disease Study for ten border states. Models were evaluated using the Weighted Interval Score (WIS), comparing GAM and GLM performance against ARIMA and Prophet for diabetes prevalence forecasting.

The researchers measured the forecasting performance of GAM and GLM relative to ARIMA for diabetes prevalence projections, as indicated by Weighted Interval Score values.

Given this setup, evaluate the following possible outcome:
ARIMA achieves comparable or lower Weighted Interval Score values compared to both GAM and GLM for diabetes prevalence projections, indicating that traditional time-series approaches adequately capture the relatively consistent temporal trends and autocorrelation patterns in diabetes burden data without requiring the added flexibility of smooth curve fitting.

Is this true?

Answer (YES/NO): YES